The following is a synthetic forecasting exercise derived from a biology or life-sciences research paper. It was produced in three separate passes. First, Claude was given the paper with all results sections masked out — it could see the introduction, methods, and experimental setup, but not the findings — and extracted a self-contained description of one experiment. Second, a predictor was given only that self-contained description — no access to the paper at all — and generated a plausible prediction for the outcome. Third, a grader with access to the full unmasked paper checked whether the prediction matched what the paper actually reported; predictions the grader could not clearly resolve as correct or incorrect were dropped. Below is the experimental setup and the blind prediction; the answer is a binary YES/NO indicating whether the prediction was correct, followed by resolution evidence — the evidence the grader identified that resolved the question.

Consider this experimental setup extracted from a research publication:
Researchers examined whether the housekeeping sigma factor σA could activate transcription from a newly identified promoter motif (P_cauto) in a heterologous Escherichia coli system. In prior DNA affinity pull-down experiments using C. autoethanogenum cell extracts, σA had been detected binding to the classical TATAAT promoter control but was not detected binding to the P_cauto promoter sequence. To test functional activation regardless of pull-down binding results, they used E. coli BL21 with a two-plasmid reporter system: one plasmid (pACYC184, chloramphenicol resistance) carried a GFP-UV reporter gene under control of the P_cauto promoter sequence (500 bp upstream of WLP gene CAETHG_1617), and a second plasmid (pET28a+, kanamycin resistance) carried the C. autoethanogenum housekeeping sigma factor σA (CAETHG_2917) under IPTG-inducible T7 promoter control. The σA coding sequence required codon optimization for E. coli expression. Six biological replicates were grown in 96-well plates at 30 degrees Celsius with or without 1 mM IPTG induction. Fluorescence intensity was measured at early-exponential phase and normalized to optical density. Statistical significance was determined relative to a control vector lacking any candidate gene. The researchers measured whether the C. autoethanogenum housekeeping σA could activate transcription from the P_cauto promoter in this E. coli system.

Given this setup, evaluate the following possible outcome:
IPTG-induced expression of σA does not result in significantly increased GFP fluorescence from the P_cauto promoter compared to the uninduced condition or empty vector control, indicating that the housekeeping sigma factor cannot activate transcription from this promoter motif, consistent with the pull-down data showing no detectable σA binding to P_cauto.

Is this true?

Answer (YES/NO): NO